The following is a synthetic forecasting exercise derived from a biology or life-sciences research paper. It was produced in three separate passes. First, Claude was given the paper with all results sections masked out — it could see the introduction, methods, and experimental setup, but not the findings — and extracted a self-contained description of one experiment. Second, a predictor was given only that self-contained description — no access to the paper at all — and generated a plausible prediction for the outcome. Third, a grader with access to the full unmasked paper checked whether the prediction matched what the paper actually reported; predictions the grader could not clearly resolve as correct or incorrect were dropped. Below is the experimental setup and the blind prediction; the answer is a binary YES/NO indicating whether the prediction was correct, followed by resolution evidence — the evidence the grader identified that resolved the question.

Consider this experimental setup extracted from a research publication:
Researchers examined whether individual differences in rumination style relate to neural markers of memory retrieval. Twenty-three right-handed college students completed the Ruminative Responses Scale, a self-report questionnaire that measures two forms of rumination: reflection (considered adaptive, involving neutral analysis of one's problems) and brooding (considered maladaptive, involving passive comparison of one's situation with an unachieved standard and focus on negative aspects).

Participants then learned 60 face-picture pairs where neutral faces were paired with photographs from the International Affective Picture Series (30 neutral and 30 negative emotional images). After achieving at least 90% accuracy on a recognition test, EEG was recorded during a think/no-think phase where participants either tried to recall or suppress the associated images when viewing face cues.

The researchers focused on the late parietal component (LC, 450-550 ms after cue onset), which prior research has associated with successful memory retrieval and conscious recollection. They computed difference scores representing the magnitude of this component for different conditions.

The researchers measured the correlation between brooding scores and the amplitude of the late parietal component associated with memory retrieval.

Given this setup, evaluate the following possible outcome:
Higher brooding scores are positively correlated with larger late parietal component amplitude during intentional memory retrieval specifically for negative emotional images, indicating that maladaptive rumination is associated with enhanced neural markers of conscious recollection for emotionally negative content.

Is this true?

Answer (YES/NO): NO